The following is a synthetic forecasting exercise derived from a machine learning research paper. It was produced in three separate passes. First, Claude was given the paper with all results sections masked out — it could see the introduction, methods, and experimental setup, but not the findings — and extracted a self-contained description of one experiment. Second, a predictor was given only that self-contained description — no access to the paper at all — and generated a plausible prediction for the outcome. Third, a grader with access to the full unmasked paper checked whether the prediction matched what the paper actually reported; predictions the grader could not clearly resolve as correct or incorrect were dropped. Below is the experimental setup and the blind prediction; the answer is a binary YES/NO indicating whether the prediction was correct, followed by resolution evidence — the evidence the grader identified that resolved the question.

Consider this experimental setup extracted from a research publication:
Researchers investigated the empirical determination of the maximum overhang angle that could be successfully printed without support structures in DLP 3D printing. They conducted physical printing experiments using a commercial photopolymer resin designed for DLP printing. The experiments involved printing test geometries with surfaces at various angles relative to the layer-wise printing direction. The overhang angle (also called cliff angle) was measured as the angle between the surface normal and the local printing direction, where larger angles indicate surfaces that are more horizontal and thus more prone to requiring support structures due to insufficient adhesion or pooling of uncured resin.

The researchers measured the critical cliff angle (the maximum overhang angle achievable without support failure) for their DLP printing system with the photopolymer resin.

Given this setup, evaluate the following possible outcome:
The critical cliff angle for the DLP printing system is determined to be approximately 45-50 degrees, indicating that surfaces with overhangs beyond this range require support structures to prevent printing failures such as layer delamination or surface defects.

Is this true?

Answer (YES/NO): NO